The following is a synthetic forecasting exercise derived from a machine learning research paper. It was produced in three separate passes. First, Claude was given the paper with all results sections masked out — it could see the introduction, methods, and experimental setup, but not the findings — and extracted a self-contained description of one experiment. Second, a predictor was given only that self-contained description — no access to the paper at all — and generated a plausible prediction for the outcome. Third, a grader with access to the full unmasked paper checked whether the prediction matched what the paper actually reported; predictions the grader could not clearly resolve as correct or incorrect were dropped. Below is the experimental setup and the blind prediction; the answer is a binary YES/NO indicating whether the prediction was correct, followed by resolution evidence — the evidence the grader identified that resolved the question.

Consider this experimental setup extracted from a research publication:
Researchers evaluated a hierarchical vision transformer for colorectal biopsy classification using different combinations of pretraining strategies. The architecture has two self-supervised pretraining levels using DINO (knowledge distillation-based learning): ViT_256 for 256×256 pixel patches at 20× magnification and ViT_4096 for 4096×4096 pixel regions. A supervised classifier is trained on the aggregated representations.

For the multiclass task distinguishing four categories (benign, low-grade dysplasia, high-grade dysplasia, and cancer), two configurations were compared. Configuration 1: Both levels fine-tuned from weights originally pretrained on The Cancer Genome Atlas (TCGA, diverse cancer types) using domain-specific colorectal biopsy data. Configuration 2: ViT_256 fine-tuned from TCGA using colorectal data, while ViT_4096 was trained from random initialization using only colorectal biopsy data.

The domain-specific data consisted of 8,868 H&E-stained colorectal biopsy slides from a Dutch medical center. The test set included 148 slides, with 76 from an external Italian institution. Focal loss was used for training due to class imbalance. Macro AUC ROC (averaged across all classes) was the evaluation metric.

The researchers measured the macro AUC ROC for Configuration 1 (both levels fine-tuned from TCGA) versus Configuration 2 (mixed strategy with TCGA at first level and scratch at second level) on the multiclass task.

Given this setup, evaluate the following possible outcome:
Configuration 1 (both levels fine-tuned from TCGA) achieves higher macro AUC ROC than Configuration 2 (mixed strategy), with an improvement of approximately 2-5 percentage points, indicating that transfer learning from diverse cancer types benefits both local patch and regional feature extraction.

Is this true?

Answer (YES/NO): YES